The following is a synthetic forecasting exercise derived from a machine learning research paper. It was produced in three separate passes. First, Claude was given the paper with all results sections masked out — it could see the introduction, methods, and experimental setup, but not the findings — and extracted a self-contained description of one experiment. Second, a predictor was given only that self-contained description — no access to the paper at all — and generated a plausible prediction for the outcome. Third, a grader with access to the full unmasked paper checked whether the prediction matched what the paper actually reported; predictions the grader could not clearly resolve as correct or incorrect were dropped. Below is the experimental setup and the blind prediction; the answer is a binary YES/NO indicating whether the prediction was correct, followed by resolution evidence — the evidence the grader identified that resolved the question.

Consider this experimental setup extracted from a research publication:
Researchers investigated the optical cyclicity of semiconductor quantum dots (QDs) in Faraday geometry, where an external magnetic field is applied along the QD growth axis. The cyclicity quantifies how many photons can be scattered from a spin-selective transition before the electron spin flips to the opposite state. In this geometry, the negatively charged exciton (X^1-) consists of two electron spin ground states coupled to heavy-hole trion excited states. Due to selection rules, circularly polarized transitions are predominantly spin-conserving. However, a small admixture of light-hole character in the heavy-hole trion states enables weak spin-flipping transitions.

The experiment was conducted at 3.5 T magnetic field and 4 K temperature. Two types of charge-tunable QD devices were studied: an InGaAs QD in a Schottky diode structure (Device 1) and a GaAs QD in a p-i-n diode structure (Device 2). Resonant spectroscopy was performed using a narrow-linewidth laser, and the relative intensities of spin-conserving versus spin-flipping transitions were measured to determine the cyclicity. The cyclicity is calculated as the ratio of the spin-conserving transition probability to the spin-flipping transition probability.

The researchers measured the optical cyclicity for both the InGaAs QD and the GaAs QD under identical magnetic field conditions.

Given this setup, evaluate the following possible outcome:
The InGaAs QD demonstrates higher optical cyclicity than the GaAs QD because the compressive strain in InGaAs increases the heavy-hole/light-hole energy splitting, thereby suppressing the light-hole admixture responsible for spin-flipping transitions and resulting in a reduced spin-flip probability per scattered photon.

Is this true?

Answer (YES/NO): NO